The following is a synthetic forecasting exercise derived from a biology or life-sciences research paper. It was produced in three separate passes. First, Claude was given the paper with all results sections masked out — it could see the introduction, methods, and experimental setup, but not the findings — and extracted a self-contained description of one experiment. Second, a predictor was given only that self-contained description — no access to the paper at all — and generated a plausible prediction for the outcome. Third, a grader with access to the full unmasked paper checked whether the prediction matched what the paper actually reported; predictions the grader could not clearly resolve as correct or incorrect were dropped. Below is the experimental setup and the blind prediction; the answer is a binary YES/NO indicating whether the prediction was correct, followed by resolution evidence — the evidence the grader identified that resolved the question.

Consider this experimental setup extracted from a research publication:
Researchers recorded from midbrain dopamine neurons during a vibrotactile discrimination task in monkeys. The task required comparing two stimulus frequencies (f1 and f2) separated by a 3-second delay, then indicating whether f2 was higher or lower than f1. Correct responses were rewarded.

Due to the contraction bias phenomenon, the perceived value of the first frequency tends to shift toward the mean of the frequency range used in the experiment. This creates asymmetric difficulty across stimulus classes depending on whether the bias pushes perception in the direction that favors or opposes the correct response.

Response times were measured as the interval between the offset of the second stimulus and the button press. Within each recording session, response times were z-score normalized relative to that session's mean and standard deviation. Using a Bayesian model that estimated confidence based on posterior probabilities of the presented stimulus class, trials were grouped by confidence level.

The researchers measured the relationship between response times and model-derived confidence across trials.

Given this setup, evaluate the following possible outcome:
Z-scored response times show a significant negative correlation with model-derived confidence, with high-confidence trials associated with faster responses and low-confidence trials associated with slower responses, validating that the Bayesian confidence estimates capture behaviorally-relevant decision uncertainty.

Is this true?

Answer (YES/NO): YES